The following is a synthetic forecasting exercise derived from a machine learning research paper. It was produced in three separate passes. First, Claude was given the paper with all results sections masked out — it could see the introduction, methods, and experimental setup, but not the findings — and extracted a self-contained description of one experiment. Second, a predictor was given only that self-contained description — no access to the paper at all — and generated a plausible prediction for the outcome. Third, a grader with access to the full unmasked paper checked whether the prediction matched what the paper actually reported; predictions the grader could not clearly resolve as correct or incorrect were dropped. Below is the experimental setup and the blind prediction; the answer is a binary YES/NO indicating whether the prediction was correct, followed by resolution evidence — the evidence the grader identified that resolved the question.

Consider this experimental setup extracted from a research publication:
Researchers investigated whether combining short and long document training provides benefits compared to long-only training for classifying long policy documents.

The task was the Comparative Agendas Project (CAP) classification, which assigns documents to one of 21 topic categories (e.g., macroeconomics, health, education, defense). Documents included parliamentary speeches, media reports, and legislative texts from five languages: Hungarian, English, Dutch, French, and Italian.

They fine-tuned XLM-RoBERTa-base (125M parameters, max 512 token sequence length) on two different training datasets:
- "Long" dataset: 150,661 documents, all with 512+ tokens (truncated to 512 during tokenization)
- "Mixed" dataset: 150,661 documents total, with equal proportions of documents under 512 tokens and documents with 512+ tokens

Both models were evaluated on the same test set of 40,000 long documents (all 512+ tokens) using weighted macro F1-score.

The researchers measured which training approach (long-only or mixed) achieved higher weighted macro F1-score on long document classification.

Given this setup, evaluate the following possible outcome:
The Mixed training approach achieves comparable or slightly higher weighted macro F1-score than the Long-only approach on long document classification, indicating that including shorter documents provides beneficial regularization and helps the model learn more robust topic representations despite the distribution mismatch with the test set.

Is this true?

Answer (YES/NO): YES